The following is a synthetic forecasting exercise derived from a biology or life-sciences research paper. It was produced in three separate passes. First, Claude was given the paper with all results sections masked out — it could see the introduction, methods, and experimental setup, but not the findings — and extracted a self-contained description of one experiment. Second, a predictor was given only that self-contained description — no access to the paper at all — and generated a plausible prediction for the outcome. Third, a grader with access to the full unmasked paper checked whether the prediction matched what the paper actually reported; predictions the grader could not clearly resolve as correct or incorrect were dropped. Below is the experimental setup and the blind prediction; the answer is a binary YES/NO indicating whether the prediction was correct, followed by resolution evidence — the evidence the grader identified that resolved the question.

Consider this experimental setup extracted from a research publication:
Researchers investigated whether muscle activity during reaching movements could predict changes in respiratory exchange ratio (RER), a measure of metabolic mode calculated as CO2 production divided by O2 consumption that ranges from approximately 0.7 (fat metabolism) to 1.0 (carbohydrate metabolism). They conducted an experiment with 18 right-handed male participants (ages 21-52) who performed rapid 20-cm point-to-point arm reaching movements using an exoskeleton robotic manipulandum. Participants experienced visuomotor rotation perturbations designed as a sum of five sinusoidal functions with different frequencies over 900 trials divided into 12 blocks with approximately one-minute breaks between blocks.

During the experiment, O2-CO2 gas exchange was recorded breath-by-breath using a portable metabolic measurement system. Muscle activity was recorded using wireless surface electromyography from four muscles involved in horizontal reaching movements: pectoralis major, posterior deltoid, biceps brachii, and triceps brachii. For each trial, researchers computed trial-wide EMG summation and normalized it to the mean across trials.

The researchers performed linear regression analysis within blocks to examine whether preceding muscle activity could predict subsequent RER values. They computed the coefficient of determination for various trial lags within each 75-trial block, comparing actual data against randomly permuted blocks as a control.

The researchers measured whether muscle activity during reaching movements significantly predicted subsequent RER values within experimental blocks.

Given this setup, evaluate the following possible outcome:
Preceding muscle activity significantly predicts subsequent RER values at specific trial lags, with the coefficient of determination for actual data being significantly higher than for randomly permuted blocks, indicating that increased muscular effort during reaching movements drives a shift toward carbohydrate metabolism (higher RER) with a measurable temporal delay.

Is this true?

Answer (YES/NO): NO